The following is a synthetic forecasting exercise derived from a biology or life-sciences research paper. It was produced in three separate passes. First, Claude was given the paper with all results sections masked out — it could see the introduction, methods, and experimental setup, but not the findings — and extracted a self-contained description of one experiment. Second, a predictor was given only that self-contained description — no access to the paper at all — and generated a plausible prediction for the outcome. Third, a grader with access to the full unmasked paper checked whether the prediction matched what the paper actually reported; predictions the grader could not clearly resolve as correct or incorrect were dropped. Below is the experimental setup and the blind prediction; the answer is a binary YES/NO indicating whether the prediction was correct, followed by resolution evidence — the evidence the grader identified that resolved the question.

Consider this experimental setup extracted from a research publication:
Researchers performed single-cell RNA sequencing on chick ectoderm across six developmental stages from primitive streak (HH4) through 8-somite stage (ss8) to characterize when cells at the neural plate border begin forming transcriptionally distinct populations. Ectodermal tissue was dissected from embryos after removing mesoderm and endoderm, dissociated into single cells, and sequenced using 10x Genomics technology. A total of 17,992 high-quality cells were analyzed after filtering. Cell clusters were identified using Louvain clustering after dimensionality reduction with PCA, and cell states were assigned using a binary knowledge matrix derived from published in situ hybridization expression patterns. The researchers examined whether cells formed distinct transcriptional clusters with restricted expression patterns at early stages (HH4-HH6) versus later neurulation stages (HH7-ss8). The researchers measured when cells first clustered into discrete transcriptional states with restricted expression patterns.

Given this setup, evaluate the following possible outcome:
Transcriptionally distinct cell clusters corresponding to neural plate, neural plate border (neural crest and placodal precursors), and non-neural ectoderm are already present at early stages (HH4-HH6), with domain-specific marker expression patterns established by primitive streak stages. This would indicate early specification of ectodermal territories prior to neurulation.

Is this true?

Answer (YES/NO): NO